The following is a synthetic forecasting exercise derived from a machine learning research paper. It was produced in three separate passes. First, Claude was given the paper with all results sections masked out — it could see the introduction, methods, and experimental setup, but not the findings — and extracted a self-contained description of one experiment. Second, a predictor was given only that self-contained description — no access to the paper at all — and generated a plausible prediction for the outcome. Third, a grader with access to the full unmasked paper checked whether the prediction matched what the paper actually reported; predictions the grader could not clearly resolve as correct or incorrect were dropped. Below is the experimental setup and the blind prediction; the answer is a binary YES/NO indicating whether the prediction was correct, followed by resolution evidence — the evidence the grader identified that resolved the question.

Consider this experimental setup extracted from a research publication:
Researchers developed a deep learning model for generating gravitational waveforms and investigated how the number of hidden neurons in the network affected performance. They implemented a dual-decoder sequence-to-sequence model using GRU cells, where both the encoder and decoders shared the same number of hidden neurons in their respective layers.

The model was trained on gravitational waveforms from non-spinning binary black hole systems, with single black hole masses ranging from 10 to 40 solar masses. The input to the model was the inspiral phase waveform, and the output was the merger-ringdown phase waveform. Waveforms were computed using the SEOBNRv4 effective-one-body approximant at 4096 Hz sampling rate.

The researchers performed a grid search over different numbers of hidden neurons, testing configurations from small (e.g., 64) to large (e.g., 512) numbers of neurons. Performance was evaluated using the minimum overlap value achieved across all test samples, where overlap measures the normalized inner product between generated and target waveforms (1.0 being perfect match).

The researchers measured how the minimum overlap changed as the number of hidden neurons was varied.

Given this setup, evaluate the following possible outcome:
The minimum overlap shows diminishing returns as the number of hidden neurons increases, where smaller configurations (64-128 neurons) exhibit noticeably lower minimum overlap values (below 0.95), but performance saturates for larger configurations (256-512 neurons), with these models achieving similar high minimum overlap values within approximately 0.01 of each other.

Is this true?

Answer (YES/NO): NO